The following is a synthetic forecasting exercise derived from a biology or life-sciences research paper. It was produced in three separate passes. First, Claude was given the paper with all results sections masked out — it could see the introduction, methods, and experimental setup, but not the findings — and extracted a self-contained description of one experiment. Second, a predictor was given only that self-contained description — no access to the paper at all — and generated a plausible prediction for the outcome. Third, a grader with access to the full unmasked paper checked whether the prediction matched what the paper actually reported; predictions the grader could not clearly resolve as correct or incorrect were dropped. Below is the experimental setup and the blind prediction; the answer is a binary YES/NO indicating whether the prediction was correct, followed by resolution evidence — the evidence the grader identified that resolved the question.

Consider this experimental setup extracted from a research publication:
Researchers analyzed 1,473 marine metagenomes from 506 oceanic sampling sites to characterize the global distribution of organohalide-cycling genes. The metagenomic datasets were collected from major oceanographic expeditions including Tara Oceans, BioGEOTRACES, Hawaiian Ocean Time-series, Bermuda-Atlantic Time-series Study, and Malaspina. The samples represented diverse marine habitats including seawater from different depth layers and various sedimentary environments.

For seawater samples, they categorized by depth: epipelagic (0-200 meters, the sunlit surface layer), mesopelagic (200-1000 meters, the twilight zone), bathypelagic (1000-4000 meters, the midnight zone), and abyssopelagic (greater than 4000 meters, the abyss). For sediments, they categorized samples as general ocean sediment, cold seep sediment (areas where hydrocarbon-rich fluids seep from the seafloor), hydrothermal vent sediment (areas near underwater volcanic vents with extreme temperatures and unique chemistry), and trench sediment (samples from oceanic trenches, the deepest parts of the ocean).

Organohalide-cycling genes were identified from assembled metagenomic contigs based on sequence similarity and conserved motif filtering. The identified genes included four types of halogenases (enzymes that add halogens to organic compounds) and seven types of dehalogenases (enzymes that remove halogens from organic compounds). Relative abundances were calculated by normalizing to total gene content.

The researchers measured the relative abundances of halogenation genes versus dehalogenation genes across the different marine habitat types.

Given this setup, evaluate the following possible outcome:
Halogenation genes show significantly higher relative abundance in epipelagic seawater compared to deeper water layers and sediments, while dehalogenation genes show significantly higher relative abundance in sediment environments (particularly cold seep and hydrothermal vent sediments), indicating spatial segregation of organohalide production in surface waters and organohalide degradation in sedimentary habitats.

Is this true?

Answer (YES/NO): NO